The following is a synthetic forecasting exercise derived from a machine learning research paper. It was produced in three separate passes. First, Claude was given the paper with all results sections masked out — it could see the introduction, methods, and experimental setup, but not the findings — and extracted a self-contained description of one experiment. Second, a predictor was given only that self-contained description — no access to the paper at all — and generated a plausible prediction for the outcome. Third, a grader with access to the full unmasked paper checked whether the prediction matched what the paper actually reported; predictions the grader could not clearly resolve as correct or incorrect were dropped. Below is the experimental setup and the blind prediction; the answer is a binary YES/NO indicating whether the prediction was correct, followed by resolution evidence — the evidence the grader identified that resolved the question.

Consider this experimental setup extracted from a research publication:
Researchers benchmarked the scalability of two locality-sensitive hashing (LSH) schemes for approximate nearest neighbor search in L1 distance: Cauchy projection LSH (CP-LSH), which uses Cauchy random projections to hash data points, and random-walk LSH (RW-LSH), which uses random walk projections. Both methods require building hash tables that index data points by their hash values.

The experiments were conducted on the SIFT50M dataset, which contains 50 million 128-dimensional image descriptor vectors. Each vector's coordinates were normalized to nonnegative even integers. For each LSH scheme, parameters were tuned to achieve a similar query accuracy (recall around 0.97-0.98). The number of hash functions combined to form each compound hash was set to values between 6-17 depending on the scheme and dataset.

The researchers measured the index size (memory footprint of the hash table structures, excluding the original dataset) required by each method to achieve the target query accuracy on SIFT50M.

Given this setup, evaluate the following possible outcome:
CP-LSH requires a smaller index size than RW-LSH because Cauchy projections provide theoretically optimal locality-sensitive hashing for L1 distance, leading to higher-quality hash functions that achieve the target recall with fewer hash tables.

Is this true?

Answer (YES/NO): NO